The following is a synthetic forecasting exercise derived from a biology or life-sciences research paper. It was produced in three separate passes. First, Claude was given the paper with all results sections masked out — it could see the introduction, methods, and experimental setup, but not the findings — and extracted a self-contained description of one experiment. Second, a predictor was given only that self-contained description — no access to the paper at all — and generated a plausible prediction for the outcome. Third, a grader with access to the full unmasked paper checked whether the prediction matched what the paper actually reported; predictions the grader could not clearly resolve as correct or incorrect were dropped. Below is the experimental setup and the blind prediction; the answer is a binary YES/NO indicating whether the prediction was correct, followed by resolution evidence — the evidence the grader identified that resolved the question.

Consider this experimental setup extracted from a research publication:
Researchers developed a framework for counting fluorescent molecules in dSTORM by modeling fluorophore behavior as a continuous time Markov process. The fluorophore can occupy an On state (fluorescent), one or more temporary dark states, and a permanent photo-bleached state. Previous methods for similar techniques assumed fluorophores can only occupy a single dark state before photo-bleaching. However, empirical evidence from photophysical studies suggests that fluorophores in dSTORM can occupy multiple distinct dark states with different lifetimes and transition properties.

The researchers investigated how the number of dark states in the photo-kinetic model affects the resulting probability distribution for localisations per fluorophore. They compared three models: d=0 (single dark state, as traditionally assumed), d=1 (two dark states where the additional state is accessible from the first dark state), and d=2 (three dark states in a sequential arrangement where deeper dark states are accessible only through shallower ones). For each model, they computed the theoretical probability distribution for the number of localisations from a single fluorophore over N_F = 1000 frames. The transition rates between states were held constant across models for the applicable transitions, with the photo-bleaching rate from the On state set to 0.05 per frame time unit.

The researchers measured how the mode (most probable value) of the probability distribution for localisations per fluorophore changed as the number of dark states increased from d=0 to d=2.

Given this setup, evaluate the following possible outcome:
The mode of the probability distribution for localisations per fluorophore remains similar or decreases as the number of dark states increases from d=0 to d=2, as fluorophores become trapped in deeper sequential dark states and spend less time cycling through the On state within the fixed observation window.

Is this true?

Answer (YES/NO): YES